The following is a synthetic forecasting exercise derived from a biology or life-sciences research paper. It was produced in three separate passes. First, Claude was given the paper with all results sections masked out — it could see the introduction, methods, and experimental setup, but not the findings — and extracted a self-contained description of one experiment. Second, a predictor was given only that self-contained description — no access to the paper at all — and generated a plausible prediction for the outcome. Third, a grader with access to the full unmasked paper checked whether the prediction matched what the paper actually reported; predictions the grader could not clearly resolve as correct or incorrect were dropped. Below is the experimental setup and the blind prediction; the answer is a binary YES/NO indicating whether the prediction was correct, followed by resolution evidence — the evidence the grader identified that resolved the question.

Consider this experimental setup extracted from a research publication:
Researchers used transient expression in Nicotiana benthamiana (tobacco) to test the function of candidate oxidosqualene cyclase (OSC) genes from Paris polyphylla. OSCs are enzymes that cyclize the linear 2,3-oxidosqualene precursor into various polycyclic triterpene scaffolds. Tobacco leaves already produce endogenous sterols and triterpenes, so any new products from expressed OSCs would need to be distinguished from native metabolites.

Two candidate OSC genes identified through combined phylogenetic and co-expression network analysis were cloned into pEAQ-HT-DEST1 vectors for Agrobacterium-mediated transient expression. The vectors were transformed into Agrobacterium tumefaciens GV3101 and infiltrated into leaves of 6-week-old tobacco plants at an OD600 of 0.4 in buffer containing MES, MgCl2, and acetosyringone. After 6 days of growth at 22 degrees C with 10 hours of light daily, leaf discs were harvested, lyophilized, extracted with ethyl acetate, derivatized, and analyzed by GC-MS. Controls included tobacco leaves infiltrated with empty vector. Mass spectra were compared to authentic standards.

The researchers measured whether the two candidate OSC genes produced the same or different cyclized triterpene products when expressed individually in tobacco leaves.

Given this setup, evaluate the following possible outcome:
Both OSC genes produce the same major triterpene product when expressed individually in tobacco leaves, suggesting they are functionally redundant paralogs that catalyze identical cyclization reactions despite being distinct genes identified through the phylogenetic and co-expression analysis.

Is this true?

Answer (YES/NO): NO